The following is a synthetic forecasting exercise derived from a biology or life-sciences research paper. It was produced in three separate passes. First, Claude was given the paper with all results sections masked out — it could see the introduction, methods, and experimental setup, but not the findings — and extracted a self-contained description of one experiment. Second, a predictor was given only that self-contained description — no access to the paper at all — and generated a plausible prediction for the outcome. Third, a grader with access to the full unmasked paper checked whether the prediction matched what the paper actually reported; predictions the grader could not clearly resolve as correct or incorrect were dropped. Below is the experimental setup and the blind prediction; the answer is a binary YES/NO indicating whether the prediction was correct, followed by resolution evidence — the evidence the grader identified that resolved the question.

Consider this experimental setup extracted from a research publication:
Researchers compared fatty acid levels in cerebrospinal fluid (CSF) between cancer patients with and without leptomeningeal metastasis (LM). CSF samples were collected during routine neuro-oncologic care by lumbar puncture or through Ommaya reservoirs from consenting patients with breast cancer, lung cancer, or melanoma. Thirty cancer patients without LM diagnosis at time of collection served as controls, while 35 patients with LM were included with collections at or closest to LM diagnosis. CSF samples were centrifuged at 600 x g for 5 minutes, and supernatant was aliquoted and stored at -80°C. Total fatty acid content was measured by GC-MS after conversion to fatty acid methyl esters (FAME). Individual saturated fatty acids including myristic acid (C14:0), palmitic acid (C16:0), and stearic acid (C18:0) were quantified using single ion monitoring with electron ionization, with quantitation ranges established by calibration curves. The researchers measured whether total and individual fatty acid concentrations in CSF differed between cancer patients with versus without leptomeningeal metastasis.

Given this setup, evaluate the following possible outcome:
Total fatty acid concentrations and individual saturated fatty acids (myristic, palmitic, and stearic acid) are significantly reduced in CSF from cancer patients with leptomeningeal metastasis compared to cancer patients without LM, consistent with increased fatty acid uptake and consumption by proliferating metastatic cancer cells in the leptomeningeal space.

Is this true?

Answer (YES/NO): NO